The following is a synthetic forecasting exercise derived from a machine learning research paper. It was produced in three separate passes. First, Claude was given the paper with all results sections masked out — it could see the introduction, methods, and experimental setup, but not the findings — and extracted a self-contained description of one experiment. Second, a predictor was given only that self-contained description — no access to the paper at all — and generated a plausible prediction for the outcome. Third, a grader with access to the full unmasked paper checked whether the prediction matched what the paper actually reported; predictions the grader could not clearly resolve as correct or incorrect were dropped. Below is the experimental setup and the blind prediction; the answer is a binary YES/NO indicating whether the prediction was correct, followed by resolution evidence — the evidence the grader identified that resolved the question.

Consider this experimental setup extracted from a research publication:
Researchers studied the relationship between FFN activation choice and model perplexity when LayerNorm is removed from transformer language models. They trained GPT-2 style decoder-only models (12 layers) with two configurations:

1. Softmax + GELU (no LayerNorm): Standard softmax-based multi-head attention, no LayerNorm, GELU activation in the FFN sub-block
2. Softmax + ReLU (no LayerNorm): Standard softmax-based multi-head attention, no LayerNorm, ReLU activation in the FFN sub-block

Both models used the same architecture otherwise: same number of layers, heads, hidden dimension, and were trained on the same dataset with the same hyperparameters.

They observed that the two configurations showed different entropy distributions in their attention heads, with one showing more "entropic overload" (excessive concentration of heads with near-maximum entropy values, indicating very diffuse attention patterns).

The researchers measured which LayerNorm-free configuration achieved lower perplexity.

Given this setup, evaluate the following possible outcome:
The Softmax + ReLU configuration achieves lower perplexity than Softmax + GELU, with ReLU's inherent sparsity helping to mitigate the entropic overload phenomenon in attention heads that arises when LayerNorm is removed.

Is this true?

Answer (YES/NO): YES